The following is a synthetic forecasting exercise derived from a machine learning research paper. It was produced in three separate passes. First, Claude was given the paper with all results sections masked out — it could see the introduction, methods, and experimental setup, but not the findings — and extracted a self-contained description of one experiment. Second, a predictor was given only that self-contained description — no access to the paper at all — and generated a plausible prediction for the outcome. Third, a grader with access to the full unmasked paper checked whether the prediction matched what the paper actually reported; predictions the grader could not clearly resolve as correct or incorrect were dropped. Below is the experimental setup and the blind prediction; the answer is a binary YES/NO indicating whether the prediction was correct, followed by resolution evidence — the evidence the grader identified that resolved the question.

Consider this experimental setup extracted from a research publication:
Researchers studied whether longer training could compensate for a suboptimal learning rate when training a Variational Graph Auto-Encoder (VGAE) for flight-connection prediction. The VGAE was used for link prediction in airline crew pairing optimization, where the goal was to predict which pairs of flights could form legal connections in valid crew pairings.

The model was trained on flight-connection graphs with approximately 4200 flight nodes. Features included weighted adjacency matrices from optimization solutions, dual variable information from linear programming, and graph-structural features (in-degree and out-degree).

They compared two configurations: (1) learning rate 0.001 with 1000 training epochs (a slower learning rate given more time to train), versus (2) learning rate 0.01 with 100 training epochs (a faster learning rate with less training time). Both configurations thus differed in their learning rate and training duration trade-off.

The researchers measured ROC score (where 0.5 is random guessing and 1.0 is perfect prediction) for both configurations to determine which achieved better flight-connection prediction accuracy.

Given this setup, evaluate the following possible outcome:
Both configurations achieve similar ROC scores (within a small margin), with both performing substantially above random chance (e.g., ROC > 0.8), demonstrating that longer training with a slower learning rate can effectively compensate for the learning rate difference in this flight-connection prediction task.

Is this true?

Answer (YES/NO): YES